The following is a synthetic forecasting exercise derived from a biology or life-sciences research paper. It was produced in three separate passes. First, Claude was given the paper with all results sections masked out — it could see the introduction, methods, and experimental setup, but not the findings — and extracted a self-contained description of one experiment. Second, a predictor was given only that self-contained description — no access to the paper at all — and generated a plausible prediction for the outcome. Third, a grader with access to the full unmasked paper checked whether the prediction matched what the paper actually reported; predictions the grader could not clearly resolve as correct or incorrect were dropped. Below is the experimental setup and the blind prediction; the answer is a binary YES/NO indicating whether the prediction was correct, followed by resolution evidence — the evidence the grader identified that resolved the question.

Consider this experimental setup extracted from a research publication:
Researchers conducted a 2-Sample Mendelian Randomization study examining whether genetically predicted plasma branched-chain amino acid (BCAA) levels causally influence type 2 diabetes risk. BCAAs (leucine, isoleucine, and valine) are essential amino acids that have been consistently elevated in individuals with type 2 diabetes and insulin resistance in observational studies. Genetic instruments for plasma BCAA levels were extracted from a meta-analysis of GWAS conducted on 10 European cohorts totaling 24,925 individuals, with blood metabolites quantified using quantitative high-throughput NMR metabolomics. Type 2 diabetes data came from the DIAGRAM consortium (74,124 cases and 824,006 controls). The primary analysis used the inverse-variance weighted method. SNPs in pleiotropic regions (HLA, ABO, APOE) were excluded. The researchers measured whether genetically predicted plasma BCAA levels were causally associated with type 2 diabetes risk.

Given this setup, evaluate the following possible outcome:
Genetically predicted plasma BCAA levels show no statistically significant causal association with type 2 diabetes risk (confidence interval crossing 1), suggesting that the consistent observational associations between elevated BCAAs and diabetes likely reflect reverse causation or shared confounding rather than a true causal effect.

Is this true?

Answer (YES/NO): YES